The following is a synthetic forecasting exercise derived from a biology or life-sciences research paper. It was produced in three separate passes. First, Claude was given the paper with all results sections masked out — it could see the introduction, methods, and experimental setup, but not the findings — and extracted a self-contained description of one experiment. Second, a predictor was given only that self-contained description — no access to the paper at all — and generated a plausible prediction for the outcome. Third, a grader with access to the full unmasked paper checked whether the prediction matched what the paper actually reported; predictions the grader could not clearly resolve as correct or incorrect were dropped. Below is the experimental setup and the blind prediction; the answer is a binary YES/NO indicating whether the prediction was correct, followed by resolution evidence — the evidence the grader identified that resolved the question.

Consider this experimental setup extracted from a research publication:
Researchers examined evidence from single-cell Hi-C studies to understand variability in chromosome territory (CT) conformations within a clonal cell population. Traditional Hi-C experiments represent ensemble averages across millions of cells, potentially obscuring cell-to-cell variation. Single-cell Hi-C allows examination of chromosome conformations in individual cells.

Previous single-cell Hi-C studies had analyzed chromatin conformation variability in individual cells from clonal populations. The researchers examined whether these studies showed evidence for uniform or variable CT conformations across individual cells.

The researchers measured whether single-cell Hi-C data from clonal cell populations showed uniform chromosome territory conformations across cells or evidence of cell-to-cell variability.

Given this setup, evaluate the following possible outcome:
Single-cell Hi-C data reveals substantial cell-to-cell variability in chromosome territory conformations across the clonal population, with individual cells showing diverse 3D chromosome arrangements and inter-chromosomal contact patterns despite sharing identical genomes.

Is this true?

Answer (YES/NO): YES